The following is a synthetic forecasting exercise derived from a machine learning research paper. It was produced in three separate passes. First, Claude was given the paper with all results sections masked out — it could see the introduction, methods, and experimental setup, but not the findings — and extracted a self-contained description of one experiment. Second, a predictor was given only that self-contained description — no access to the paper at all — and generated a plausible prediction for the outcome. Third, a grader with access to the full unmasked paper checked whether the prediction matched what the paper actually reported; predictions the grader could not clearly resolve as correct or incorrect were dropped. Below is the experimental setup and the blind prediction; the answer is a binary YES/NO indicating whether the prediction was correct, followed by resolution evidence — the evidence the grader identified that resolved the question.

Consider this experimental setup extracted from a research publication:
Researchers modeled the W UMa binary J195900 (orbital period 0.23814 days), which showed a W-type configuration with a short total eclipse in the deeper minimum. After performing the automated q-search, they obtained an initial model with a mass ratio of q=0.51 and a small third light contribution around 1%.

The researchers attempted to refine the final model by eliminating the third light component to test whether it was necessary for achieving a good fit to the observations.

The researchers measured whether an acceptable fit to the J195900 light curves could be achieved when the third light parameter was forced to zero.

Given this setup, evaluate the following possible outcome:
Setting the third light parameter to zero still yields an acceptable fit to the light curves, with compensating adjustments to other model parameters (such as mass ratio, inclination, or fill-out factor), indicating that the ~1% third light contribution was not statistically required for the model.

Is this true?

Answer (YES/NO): NO